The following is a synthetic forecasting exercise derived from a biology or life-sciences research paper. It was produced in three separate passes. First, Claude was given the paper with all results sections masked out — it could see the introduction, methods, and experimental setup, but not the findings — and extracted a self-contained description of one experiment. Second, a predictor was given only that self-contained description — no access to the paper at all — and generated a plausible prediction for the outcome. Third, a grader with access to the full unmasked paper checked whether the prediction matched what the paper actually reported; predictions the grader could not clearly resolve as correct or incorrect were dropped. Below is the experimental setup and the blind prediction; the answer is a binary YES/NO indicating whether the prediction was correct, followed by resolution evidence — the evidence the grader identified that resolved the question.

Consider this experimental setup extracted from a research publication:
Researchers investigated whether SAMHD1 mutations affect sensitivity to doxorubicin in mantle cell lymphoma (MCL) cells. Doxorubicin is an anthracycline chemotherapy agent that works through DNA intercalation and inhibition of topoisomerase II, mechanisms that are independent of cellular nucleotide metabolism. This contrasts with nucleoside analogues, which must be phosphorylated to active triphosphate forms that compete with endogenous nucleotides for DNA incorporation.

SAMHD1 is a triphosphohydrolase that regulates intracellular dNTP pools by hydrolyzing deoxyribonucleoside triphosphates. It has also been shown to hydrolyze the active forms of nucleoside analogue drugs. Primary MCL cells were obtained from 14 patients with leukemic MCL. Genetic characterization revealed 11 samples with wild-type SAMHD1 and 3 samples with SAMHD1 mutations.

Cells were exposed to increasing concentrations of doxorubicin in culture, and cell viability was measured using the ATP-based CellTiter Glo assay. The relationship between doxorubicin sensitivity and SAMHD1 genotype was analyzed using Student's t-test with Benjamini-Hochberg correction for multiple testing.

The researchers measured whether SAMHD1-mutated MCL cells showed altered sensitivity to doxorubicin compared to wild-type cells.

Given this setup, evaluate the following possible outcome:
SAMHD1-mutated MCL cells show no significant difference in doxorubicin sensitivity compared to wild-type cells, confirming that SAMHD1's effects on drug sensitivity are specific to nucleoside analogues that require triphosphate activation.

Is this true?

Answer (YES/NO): YES